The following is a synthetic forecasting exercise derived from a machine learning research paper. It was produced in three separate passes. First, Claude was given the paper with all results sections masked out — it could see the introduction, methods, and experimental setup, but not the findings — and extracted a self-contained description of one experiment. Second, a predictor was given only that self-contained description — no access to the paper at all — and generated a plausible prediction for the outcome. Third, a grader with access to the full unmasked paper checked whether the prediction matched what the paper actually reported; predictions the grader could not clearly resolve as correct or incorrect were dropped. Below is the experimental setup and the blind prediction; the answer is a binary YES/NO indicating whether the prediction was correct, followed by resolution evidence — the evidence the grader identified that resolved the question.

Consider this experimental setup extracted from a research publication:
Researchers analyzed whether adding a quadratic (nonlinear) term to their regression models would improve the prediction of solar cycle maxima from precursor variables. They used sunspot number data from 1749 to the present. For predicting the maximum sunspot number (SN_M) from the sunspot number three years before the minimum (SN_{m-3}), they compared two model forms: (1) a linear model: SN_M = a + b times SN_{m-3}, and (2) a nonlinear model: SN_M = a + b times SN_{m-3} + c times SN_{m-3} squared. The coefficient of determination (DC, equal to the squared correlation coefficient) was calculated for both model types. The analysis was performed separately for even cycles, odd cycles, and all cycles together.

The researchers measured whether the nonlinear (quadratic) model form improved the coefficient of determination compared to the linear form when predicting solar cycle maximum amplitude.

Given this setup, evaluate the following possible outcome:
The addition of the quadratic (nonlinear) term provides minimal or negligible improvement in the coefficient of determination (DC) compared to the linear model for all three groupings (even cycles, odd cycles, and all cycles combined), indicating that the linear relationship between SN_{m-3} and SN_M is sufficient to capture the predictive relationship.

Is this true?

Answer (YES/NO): YES